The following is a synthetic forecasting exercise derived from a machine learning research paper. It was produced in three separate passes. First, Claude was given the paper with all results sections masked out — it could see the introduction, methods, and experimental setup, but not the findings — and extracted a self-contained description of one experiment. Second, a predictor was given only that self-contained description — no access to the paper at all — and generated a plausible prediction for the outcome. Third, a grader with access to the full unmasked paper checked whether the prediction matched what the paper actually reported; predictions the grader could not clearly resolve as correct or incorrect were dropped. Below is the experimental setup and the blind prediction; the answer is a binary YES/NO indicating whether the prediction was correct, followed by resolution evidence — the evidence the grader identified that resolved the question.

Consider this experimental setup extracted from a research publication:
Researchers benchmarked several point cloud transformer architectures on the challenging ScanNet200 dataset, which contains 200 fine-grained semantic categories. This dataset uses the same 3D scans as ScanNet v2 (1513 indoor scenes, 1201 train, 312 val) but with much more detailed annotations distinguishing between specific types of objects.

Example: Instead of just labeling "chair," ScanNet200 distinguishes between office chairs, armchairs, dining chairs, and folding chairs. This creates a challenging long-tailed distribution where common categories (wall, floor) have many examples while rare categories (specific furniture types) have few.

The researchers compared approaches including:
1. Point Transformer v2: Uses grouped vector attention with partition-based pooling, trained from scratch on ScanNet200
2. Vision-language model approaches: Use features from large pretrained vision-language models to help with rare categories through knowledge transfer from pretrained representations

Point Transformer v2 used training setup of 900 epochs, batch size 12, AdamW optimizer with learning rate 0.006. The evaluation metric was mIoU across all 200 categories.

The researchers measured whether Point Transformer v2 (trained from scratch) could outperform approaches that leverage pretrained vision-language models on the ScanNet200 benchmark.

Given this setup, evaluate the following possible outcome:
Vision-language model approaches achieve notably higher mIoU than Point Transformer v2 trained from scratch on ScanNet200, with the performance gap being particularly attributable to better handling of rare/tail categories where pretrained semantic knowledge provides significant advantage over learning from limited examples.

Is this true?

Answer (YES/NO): NO